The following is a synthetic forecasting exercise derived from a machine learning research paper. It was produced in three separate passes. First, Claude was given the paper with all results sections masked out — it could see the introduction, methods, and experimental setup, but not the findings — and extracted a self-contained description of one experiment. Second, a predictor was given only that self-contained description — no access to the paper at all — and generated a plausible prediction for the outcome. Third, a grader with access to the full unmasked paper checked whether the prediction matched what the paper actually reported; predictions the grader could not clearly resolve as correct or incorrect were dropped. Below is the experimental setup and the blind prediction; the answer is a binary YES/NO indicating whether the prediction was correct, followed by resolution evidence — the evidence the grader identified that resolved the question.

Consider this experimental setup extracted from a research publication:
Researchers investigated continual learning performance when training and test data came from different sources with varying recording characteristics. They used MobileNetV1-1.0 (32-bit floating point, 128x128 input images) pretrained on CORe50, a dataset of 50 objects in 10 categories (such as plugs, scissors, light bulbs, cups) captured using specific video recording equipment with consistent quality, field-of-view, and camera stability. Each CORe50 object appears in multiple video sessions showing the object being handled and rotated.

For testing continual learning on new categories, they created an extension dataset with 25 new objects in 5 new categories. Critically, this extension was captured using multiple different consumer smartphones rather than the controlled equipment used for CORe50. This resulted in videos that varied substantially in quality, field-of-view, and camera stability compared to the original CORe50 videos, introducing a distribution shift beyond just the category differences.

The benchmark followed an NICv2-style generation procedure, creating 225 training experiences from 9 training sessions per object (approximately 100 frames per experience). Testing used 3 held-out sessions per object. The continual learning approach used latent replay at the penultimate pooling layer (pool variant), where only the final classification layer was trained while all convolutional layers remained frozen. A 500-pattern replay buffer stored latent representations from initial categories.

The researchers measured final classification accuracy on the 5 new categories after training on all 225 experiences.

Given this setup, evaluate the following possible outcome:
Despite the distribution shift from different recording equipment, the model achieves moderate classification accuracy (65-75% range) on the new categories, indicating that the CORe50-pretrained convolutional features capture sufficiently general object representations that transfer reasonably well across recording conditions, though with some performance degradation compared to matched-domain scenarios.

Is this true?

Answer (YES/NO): YES